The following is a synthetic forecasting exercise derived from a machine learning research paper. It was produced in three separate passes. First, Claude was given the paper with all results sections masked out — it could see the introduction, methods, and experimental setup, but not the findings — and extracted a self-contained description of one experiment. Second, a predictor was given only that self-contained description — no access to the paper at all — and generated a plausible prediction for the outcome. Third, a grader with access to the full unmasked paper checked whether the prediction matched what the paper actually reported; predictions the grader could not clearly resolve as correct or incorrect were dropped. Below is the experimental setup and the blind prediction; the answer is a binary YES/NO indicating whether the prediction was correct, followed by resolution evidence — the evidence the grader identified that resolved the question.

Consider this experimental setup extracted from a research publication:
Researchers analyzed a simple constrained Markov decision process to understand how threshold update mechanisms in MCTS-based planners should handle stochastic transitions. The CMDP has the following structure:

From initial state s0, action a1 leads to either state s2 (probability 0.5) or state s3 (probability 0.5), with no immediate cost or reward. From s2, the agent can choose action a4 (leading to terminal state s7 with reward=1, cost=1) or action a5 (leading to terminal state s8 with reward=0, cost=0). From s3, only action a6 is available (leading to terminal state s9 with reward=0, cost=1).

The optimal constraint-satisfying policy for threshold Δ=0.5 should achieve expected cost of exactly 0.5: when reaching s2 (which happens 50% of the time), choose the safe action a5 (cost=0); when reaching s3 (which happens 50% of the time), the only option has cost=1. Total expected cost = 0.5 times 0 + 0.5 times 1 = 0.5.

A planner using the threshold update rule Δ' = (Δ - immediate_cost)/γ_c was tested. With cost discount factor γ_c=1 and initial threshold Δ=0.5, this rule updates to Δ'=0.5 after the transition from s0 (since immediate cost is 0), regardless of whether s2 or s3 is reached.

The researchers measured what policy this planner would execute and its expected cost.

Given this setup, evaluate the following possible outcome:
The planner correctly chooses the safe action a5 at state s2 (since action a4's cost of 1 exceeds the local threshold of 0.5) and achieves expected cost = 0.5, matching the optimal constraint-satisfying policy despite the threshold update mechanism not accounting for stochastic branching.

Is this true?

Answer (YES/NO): NO